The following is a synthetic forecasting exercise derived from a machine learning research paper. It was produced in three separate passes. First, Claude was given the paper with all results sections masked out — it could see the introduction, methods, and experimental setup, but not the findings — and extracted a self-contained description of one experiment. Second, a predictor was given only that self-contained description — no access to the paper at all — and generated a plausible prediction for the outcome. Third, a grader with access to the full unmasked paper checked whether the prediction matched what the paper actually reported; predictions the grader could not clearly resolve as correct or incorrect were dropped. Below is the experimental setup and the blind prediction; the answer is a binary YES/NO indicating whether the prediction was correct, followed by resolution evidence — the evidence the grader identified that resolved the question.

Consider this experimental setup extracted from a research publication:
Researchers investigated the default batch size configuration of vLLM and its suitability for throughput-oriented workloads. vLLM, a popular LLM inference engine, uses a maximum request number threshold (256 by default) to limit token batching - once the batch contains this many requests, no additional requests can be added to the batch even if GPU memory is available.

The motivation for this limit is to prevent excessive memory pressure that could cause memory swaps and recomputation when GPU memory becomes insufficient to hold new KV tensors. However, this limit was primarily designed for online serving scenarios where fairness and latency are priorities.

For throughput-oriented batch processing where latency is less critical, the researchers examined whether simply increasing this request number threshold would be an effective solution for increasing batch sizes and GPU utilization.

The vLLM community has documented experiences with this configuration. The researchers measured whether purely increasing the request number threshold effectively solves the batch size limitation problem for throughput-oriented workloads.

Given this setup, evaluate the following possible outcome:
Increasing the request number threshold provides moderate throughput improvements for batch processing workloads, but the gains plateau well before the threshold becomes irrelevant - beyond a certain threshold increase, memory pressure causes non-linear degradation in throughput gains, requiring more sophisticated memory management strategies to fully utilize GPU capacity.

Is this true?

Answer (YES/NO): NO